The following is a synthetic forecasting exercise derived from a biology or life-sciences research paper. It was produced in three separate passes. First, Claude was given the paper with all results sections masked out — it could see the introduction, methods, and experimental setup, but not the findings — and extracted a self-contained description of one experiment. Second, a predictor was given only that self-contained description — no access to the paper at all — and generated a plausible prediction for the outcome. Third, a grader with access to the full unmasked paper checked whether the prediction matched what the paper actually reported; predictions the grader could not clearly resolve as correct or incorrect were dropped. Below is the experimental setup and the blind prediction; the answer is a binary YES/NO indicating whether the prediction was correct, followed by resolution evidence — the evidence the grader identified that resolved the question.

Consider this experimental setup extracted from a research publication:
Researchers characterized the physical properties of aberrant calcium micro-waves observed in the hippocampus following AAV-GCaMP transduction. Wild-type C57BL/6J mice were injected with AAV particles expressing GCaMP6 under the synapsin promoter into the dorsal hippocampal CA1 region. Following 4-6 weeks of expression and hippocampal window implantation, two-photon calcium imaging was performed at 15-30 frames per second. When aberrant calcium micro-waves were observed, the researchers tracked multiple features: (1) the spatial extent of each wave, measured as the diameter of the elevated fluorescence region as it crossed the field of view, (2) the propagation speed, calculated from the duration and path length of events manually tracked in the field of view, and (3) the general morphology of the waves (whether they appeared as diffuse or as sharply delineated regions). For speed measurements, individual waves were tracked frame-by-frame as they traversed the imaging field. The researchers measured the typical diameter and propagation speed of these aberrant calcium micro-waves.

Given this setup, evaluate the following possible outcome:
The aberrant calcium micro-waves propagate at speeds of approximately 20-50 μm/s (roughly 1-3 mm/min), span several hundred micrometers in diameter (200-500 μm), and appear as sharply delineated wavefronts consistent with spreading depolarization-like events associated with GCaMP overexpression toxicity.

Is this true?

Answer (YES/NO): NO